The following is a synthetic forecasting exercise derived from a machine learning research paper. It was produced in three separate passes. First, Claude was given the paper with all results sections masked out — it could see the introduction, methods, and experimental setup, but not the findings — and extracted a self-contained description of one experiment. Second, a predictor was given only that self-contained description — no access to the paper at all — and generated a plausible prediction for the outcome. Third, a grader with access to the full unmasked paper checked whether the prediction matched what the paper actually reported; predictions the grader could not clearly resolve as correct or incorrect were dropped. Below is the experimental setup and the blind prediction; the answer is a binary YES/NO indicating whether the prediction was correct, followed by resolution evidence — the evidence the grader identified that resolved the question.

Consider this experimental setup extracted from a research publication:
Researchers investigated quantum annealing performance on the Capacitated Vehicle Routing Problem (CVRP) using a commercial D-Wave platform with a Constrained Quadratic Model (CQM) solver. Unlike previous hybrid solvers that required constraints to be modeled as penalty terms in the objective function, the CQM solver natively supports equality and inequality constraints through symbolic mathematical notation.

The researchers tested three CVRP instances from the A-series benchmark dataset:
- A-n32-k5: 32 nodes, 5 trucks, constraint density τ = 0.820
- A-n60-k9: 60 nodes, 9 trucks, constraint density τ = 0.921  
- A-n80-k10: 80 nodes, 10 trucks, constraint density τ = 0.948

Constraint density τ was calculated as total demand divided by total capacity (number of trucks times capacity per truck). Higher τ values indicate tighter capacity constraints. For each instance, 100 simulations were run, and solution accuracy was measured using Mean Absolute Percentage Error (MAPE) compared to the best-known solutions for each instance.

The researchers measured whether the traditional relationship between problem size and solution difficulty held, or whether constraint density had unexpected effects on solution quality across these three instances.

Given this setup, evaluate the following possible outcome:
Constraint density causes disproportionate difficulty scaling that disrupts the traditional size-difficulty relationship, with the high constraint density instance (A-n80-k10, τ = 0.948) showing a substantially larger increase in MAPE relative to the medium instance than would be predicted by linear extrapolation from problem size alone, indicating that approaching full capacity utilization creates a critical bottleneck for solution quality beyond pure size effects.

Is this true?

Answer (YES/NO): NO